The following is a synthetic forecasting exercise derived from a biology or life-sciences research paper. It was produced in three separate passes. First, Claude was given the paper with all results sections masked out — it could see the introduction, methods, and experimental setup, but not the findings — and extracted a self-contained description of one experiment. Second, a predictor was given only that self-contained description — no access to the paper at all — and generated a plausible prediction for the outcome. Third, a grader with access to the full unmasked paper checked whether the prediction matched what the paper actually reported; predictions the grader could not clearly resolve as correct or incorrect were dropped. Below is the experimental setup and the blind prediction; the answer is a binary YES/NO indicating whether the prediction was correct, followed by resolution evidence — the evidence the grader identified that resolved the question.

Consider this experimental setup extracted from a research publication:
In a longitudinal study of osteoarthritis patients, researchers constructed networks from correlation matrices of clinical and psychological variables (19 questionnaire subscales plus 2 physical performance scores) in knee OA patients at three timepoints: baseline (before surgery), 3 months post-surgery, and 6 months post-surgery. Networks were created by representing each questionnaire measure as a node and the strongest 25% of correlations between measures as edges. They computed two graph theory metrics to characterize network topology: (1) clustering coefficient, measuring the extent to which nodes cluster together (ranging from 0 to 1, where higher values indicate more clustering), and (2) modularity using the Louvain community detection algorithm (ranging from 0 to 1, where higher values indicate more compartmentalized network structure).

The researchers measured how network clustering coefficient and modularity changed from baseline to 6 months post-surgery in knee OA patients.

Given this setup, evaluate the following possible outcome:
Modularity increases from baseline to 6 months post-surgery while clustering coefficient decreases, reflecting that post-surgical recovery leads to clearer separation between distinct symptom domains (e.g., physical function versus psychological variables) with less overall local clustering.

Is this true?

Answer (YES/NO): NO